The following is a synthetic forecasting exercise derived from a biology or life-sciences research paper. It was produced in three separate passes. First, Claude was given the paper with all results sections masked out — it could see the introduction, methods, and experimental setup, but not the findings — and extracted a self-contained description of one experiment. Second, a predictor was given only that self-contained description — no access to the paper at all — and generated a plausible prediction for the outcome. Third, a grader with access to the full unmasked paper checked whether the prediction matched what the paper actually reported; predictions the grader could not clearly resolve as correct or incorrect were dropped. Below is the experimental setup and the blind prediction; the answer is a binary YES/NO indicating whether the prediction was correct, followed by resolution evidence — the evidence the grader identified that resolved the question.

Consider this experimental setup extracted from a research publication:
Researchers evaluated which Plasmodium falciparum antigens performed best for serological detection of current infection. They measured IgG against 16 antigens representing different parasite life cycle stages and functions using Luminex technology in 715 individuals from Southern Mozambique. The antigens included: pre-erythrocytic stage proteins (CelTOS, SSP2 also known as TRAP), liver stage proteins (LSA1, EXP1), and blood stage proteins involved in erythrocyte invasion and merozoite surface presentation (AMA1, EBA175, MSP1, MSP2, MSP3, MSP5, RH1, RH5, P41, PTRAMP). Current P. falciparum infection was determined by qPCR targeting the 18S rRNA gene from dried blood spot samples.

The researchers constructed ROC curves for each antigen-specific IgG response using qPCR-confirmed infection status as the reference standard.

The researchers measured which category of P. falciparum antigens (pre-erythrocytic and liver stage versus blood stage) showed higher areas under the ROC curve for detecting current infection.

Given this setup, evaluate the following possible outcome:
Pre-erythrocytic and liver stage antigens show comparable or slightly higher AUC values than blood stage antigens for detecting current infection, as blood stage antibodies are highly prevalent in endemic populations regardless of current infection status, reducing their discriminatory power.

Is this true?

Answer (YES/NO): NO